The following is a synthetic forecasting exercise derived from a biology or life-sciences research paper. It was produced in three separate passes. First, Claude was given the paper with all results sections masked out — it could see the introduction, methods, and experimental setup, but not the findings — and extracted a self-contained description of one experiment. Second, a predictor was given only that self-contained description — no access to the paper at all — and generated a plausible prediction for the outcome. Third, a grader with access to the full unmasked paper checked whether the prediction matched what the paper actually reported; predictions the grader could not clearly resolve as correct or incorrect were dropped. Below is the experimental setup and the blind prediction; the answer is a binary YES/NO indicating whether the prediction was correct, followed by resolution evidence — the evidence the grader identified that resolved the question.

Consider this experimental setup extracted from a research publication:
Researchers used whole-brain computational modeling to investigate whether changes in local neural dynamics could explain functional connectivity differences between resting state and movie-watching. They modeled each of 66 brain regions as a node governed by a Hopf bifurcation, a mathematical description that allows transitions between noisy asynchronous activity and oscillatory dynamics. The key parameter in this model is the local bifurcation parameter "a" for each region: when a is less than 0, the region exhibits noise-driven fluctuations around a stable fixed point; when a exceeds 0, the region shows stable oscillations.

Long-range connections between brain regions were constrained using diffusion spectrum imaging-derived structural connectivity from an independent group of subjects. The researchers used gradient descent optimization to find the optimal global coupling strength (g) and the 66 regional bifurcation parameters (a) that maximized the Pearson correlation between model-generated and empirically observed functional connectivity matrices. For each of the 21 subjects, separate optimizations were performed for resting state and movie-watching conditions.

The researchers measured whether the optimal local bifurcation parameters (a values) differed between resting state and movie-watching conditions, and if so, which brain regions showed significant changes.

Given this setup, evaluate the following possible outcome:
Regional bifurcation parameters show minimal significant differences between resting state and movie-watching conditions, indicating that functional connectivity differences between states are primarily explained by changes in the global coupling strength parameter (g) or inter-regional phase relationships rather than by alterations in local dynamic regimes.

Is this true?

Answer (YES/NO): NO